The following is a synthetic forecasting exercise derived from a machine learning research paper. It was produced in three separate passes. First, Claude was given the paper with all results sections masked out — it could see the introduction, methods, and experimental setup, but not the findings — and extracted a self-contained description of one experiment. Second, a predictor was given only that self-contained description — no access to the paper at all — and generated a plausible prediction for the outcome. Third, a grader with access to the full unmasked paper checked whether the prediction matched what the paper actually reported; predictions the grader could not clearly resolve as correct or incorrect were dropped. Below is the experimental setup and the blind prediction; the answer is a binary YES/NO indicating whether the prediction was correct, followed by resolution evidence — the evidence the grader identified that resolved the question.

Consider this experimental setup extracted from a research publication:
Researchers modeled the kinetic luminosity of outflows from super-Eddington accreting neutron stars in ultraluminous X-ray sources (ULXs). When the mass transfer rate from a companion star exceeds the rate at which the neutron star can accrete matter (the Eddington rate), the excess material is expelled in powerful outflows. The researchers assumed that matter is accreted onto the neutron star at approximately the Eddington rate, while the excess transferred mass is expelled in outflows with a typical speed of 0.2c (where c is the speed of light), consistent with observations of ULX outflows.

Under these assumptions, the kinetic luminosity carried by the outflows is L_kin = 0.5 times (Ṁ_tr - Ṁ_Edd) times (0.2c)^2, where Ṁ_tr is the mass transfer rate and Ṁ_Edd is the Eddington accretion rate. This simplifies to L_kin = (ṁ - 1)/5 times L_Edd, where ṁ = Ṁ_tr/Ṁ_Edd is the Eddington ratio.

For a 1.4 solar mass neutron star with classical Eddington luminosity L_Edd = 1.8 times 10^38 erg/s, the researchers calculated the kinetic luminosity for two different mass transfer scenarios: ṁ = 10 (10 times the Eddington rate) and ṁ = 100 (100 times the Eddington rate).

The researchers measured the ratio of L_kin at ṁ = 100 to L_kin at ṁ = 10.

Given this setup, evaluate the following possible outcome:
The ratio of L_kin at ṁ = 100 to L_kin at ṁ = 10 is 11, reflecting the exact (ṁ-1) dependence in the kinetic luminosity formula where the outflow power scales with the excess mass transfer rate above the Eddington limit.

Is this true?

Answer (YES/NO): YES